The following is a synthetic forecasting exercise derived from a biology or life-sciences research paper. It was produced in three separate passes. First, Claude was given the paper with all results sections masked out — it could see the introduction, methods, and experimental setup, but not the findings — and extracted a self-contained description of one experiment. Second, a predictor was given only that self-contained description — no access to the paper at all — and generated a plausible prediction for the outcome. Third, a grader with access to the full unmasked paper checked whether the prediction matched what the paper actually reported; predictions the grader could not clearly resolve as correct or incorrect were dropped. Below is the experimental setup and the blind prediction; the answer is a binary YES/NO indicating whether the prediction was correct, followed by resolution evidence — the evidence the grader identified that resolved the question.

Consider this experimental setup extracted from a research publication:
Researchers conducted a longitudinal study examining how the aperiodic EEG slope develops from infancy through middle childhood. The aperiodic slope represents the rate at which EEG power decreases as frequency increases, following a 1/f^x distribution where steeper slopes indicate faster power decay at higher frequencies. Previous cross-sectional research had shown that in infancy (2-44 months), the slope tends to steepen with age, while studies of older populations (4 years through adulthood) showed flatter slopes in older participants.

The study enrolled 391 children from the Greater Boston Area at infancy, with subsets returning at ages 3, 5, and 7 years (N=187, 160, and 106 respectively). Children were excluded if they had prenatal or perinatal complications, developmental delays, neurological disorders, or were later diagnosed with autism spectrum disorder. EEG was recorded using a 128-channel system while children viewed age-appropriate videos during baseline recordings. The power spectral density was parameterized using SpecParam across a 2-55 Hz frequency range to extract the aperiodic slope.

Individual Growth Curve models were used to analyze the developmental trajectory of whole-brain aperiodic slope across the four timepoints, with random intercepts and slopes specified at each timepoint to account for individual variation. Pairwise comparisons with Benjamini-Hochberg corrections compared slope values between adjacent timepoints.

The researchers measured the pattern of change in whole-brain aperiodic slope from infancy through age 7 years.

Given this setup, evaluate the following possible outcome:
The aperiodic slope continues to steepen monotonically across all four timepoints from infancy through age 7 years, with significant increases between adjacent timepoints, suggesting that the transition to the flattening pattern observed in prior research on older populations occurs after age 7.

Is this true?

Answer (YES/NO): NO